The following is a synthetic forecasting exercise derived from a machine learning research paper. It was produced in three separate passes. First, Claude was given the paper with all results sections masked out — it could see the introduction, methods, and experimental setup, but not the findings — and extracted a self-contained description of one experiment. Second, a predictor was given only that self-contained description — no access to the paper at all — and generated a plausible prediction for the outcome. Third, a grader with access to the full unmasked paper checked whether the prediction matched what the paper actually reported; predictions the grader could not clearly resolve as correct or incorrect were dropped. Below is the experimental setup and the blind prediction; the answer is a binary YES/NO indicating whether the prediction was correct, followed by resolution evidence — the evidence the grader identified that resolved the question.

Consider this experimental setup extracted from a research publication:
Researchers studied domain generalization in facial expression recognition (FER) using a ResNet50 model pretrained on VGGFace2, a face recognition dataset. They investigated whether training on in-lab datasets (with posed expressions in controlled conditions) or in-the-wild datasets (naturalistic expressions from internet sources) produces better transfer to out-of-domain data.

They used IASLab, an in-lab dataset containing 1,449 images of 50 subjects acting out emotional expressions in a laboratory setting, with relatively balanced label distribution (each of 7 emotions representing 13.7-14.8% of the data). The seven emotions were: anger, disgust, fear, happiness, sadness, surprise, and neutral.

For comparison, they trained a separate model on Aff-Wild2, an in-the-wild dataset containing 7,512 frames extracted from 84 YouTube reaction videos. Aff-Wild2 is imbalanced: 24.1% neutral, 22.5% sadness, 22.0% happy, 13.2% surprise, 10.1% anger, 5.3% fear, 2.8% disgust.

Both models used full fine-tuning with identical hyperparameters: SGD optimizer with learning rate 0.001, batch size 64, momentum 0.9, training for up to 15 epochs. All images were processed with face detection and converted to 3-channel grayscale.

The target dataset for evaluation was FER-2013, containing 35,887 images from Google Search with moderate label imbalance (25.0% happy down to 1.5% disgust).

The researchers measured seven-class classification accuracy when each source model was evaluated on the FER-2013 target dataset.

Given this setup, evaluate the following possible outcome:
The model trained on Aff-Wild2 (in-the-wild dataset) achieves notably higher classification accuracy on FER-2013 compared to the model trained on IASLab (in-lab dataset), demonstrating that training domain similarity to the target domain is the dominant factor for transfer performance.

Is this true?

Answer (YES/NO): NO